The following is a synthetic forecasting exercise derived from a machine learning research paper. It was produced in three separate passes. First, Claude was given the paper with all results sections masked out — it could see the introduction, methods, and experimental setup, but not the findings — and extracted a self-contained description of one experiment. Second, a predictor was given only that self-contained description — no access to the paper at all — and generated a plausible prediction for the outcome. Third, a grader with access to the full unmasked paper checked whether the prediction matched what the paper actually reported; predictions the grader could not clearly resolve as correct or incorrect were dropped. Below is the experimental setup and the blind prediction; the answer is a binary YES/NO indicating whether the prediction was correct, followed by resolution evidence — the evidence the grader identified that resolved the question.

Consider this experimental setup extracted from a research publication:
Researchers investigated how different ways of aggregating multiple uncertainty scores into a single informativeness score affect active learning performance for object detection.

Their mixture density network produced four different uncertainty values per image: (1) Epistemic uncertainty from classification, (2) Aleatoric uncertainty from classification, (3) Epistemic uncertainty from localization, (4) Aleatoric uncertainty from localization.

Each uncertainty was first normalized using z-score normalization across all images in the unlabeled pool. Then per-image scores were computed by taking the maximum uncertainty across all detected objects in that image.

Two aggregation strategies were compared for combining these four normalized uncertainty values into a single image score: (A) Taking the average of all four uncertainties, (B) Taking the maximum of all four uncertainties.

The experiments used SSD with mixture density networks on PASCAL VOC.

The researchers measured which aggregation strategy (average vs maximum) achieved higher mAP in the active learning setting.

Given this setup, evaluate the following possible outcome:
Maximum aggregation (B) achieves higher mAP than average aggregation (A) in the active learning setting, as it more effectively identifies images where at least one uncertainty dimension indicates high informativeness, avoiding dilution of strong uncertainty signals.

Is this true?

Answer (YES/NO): YES